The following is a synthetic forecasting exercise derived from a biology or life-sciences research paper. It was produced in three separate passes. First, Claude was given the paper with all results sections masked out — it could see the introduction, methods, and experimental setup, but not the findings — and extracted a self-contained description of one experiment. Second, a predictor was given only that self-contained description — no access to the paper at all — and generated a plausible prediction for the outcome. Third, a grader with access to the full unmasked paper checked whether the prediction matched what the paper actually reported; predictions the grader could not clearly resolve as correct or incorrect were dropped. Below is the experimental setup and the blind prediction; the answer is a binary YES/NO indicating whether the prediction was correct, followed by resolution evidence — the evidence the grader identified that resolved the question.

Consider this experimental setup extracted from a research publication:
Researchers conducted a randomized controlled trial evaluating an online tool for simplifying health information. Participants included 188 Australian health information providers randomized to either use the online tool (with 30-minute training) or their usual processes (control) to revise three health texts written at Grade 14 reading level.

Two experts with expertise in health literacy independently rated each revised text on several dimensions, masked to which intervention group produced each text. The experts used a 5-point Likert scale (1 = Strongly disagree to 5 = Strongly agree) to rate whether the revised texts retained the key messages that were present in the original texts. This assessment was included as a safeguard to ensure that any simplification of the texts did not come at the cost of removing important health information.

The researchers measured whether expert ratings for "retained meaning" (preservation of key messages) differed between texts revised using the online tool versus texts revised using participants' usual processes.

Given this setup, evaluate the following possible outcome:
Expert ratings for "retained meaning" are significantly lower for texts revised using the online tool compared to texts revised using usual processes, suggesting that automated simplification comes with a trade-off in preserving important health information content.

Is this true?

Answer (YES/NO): NO